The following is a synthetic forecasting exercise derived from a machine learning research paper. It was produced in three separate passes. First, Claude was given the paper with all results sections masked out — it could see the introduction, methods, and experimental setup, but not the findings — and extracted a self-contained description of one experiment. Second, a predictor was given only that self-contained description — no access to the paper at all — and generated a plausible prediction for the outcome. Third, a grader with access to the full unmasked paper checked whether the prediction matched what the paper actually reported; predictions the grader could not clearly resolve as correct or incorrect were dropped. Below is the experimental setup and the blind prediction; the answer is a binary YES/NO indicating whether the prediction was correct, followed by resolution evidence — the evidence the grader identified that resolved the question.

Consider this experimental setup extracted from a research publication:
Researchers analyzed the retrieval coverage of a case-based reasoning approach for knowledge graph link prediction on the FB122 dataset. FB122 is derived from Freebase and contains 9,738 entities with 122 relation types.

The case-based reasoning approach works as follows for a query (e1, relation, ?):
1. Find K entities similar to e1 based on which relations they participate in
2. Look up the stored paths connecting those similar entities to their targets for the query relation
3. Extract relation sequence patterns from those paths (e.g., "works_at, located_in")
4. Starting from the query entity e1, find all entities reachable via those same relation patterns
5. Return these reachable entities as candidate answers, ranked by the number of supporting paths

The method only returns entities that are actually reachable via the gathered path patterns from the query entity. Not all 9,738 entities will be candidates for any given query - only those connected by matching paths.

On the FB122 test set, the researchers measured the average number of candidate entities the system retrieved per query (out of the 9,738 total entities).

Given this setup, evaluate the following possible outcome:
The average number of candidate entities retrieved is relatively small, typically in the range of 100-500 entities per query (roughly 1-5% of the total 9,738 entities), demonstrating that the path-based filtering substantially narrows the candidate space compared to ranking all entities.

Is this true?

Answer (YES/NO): YES